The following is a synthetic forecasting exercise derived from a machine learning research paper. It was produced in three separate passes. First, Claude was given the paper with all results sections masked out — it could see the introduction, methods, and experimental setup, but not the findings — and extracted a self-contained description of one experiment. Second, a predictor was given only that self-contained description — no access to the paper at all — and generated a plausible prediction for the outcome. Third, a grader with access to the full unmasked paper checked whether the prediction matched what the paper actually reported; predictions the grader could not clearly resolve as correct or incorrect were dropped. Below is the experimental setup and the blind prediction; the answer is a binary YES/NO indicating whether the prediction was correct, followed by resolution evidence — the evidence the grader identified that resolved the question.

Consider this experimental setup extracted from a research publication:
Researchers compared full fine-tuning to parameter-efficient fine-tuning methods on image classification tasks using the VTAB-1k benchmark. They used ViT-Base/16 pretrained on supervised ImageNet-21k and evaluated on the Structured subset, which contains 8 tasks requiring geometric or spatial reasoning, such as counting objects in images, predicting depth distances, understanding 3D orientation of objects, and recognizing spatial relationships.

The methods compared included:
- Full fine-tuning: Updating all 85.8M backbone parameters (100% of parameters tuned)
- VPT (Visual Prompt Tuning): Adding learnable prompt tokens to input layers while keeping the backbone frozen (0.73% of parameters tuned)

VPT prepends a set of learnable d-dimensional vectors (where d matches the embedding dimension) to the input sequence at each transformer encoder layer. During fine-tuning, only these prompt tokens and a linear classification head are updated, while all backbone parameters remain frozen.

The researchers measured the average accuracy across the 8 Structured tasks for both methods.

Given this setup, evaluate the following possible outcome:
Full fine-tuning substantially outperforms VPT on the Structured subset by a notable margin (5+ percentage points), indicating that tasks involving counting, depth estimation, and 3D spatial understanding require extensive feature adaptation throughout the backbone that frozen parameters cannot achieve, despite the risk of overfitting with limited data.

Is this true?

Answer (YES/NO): NO